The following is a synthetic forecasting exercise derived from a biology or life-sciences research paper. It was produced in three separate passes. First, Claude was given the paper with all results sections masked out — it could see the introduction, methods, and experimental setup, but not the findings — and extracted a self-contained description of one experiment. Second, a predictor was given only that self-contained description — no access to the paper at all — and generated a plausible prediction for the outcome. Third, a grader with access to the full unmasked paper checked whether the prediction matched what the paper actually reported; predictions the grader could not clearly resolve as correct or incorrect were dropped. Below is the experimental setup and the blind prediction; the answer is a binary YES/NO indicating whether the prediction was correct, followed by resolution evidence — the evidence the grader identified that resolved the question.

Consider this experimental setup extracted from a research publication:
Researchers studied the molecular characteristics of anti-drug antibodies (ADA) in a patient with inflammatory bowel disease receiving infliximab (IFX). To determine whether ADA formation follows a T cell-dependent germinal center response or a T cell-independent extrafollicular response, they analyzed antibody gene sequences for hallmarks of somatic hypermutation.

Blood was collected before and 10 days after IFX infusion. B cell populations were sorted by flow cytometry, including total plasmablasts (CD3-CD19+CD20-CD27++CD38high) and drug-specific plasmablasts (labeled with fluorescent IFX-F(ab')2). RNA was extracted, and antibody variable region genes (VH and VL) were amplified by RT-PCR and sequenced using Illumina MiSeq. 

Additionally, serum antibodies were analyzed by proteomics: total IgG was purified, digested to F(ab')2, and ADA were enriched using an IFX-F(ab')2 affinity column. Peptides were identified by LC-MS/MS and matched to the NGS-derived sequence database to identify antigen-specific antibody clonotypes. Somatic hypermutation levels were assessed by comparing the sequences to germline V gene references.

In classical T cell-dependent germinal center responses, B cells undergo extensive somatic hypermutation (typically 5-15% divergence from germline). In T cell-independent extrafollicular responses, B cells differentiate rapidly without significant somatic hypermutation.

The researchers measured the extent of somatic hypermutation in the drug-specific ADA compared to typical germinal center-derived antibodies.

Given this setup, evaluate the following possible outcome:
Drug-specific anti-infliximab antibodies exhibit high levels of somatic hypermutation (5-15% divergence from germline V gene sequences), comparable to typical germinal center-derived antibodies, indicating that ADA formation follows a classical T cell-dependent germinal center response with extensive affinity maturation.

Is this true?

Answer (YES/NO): NO